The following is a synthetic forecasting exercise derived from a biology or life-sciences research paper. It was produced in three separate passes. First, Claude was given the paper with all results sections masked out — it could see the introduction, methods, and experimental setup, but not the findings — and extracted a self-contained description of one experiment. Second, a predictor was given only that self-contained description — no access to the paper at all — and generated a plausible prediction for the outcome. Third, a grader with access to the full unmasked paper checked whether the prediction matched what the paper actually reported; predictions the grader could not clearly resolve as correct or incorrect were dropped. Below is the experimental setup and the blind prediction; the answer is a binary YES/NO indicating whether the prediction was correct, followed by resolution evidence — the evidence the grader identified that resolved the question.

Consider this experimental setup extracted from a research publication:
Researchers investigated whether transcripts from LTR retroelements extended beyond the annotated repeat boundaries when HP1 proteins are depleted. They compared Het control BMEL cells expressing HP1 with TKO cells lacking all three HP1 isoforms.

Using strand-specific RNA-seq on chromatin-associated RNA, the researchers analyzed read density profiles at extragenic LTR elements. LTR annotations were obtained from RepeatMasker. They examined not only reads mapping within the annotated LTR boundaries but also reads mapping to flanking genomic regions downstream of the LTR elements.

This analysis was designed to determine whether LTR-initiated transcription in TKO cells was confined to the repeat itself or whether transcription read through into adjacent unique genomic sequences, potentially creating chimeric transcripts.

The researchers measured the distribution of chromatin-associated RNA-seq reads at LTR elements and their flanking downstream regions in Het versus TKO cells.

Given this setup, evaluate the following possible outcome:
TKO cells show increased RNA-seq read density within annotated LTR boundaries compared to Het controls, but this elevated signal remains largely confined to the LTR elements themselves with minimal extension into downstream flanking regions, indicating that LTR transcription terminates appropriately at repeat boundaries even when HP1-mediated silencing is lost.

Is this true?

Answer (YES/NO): NO